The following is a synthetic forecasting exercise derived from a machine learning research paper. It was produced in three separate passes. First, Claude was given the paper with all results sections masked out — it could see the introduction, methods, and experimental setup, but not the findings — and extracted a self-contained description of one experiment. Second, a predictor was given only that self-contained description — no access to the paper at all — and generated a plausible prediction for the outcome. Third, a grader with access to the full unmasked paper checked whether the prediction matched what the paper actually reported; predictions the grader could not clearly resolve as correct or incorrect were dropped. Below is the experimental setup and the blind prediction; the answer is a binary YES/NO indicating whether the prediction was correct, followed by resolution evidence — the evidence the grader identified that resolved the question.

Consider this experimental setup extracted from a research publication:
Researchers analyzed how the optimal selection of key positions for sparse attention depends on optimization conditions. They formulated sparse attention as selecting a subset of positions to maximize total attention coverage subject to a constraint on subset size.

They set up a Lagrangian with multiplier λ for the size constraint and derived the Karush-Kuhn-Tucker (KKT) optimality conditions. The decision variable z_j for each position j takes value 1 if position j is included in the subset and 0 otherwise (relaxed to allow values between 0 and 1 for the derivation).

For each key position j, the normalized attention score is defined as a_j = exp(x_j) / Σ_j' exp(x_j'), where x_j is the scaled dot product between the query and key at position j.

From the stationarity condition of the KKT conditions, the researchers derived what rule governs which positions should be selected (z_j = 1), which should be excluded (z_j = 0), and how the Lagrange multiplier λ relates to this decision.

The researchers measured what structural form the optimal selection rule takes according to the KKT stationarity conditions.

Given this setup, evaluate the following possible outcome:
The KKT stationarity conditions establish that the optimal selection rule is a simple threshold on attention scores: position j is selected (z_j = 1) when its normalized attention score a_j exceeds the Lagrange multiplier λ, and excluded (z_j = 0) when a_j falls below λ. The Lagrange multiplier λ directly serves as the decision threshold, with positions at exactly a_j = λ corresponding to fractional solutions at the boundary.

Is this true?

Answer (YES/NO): YES